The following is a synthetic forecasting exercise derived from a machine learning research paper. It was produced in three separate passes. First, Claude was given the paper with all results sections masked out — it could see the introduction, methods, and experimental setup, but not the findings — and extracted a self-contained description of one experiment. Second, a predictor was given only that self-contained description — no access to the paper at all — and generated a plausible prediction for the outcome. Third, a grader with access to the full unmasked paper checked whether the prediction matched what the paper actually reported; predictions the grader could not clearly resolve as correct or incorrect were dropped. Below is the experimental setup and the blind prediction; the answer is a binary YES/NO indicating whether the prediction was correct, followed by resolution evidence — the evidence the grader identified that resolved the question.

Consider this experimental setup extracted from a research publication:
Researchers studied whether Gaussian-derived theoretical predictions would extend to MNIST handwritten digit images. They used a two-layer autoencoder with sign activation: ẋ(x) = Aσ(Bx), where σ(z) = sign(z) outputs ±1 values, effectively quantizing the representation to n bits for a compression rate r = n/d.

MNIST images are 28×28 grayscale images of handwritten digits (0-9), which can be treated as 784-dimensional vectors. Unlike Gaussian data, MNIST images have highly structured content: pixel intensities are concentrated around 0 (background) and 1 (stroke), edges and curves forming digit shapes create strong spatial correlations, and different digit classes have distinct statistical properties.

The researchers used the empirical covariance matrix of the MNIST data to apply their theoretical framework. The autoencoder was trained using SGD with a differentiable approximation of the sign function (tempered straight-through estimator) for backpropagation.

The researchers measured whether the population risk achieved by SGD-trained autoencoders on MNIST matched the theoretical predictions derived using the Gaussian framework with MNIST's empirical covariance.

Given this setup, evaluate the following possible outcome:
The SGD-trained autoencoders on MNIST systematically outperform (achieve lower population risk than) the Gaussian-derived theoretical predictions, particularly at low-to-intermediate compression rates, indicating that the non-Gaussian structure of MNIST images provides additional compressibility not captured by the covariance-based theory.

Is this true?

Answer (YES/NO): NO